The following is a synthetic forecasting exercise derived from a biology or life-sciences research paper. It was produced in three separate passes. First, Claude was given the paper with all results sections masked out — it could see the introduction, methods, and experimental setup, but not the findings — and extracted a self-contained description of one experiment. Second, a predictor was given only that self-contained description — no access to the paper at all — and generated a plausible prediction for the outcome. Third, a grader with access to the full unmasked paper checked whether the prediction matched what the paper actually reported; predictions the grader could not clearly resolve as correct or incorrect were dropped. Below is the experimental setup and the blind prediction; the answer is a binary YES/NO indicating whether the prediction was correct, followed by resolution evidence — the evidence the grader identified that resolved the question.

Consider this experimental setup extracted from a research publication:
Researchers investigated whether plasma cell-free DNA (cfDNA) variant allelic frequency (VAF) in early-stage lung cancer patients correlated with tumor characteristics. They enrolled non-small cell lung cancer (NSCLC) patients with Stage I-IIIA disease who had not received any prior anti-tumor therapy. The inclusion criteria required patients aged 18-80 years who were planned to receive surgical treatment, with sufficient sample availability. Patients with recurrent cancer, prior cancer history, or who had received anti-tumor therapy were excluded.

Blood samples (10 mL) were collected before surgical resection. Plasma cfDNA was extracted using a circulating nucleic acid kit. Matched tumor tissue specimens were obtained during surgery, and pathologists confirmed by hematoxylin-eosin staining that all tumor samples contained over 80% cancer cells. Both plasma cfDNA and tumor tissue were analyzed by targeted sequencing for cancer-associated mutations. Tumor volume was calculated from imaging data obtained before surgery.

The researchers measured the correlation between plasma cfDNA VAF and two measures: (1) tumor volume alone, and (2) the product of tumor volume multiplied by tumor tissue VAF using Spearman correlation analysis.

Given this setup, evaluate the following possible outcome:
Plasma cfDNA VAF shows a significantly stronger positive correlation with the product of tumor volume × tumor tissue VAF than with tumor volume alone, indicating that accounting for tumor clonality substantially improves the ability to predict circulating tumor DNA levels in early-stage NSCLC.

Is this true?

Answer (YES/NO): YES